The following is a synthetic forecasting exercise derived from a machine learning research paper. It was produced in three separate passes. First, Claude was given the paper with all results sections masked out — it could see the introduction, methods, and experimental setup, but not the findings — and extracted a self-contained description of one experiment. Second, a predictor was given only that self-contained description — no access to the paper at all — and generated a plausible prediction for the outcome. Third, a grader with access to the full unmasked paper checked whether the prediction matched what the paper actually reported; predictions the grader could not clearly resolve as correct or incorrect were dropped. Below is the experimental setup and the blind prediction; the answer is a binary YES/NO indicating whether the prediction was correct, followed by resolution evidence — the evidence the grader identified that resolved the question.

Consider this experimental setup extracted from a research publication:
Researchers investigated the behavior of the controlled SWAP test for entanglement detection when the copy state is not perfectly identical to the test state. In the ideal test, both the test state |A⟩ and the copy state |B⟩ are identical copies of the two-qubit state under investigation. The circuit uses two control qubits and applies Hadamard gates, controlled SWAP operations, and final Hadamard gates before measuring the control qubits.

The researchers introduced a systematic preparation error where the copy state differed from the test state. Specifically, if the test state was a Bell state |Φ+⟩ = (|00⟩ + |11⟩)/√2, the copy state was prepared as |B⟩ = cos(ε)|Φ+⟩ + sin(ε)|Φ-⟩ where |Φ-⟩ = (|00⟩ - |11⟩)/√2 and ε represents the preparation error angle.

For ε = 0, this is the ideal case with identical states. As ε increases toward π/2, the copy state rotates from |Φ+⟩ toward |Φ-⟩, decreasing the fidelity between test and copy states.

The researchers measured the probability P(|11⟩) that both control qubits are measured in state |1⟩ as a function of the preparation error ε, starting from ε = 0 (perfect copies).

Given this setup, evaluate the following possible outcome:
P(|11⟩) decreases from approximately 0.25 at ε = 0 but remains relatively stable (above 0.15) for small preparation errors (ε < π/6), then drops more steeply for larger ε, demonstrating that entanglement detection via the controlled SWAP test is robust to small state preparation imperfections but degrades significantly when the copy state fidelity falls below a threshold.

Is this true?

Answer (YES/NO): NO